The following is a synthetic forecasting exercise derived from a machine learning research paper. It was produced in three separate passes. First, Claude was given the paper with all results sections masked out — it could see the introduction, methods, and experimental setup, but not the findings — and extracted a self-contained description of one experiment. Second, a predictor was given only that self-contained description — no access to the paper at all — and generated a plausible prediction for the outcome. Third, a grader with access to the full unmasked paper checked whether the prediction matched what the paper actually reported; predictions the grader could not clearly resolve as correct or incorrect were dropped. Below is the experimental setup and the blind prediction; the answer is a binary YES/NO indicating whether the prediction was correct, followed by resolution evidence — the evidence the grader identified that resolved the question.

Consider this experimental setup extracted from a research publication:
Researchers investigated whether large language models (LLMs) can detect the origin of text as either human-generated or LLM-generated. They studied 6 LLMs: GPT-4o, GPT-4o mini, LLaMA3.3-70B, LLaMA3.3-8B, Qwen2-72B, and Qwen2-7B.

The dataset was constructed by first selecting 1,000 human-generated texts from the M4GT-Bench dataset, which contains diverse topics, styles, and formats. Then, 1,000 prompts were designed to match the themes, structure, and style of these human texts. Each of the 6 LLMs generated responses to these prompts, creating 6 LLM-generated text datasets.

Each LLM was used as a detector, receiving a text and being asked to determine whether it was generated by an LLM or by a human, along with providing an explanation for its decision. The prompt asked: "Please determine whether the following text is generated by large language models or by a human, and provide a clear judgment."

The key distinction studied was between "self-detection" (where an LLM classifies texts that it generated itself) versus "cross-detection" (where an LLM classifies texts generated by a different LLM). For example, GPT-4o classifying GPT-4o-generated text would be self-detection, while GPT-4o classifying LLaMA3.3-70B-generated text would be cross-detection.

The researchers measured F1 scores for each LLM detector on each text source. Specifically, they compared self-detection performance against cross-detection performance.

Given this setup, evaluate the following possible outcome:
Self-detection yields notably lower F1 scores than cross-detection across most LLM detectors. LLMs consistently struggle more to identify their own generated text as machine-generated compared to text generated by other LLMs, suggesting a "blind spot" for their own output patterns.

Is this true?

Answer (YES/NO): NO